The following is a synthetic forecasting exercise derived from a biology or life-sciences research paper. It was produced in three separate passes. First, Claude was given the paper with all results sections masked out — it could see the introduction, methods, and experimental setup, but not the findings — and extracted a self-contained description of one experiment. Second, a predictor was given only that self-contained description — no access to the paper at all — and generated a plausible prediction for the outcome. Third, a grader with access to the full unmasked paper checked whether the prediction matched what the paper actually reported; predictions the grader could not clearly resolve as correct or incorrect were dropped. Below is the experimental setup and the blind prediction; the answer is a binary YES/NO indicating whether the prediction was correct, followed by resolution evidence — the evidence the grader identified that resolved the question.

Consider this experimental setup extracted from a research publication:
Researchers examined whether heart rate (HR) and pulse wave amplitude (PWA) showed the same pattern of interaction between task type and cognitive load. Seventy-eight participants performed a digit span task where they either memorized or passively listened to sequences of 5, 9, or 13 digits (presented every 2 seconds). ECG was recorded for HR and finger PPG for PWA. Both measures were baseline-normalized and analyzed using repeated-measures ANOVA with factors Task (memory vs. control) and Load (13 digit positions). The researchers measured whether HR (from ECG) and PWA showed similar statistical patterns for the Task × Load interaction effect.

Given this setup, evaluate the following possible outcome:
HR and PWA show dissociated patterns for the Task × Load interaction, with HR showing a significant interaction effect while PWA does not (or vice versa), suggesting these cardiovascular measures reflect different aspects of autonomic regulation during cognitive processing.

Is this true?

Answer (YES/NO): NO